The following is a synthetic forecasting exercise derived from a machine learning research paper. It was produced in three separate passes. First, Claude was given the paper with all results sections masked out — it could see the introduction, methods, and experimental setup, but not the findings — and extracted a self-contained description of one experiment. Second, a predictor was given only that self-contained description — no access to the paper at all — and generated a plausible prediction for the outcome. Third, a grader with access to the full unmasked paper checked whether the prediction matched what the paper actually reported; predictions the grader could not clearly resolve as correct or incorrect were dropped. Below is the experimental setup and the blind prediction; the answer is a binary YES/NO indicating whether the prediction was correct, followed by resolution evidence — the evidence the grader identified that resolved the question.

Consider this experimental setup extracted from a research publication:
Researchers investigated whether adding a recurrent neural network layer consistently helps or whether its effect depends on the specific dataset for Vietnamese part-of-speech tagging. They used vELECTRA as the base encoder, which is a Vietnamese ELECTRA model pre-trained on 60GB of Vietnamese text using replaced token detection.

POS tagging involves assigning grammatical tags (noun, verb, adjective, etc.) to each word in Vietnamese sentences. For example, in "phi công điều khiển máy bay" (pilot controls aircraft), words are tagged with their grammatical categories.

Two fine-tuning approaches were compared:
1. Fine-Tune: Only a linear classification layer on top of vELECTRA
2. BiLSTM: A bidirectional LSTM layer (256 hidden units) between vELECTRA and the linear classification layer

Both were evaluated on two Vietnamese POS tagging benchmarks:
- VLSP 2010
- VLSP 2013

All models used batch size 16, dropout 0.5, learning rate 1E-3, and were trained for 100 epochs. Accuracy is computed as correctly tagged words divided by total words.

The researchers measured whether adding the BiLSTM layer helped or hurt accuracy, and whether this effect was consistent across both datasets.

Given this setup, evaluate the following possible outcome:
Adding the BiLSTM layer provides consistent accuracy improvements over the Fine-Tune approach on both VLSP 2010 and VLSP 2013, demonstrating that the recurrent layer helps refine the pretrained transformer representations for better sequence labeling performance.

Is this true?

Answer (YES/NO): NO